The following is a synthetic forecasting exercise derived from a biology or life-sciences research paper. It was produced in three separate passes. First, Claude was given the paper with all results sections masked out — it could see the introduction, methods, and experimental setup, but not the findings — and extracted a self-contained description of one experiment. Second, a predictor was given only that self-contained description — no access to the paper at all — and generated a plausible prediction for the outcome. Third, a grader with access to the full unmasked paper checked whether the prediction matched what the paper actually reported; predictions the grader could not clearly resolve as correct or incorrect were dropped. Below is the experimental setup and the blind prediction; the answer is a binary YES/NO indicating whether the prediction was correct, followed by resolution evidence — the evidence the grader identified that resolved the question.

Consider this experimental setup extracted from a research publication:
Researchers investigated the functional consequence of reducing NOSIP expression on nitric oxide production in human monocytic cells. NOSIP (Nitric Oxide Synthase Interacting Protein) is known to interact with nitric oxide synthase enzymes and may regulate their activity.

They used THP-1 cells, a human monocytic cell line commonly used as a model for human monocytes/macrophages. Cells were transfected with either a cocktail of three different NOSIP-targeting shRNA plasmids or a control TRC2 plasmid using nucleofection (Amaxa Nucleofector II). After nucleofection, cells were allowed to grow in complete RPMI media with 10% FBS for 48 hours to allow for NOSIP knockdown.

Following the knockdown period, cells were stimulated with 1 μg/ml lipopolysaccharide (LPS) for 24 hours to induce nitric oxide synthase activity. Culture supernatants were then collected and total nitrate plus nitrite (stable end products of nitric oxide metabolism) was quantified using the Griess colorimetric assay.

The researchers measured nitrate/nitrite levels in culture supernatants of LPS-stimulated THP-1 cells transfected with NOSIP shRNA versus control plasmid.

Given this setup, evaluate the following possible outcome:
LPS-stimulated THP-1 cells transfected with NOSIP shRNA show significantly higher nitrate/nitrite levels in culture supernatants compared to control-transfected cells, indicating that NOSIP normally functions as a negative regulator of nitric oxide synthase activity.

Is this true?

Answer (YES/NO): YES